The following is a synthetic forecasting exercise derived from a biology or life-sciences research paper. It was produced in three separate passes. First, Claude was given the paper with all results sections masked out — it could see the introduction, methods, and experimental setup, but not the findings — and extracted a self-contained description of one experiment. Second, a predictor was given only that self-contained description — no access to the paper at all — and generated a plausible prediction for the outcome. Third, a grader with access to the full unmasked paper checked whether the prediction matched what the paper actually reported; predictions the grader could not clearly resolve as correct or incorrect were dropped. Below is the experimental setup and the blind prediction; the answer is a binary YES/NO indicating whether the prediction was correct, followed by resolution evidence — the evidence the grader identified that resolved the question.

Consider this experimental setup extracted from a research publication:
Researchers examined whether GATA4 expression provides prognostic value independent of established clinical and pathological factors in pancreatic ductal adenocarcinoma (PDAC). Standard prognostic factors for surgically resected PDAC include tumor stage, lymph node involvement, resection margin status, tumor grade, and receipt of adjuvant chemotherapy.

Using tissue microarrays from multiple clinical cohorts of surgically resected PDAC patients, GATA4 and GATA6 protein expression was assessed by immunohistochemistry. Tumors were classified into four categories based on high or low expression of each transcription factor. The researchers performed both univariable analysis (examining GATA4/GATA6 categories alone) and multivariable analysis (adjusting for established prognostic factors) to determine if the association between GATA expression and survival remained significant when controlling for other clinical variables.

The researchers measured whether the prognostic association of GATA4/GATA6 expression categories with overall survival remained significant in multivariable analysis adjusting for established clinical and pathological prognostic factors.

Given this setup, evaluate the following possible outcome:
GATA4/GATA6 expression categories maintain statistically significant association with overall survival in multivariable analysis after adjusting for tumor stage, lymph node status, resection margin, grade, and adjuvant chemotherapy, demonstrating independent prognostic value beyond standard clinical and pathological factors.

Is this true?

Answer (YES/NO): YES